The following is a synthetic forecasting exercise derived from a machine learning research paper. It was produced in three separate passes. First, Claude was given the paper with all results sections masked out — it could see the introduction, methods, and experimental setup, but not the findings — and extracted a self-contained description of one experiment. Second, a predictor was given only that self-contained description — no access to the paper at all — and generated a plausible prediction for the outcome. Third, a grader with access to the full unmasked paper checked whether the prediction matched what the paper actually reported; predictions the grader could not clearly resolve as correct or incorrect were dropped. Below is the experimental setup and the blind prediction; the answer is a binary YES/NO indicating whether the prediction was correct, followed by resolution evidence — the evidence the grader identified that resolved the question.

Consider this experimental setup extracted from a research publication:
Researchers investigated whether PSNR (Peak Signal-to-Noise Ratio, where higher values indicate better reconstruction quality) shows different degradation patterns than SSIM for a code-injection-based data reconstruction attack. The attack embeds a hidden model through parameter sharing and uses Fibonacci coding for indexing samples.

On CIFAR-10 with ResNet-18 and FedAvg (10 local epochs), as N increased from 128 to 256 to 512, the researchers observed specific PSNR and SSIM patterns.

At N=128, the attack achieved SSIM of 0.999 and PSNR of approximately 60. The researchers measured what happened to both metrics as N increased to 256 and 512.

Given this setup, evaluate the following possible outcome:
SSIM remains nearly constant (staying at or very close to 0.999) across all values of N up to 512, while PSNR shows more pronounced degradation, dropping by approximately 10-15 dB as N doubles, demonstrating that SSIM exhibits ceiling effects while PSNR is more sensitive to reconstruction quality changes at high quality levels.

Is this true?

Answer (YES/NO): NO